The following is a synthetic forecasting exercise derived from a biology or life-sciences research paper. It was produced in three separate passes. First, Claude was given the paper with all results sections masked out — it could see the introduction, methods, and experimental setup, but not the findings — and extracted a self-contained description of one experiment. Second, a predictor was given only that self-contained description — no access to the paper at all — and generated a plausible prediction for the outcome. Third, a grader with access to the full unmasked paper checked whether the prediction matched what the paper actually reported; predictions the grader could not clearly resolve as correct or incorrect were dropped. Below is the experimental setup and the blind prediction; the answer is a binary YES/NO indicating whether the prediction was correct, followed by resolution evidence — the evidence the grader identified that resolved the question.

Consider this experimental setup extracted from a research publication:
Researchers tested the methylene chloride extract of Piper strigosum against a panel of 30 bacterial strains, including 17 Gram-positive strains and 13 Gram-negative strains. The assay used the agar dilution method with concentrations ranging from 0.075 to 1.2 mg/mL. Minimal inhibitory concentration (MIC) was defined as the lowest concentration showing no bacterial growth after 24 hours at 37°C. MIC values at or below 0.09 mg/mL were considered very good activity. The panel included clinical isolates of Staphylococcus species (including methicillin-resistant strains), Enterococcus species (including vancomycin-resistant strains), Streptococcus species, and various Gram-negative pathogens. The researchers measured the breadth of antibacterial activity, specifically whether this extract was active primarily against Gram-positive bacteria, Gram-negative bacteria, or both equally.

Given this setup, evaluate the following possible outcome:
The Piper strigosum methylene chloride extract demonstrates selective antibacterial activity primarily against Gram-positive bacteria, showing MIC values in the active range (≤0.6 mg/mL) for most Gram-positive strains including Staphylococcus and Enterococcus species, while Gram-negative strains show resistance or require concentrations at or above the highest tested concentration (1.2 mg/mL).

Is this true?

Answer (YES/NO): NO